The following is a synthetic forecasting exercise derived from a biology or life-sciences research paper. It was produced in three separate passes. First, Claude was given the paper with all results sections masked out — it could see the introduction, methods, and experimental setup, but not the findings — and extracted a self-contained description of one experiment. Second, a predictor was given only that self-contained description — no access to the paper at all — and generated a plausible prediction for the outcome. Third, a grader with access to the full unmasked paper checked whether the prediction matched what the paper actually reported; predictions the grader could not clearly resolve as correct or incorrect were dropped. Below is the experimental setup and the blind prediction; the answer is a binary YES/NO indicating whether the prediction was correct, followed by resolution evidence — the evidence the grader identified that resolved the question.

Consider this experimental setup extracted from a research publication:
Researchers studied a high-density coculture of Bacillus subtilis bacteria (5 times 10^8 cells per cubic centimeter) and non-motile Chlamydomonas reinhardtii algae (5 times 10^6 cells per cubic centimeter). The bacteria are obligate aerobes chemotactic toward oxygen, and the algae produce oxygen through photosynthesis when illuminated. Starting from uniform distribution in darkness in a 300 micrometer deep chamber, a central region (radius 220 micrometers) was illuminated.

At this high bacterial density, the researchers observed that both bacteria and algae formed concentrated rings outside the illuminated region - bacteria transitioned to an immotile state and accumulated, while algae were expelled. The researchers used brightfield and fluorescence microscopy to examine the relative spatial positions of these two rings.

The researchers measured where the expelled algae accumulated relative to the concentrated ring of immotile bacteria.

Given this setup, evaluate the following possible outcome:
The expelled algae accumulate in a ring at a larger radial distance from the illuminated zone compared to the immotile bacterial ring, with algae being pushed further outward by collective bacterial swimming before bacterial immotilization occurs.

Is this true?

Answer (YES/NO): NO